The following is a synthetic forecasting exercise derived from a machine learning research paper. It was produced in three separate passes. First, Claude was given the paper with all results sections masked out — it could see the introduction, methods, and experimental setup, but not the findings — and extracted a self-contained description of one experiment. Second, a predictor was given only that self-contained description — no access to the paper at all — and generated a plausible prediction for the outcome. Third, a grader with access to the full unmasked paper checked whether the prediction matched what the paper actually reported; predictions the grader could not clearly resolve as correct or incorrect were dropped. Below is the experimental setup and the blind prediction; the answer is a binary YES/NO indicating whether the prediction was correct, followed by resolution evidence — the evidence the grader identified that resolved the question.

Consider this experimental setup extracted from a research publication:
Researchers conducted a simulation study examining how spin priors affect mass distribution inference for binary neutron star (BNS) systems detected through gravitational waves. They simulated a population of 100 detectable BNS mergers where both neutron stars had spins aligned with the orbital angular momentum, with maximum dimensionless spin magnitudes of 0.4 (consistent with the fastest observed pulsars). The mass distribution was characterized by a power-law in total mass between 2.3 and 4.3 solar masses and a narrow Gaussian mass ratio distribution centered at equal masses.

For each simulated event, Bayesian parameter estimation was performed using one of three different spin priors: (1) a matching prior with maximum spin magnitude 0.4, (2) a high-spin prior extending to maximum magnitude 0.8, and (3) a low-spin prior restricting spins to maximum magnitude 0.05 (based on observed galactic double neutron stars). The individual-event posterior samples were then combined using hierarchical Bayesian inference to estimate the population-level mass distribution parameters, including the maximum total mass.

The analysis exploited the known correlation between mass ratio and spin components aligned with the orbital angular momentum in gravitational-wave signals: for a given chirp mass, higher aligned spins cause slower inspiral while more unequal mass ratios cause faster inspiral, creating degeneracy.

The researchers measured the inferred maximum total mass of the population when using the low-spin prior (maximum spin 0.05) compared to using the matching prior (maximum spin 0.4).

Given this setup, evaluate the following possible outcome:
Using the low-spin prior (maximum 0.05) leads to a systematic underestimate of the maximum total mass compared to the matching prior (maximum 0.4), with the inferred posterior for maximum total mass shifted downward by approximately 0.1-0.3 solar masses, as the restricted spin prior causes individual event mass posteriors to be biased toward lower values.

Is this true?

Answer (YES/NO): NO